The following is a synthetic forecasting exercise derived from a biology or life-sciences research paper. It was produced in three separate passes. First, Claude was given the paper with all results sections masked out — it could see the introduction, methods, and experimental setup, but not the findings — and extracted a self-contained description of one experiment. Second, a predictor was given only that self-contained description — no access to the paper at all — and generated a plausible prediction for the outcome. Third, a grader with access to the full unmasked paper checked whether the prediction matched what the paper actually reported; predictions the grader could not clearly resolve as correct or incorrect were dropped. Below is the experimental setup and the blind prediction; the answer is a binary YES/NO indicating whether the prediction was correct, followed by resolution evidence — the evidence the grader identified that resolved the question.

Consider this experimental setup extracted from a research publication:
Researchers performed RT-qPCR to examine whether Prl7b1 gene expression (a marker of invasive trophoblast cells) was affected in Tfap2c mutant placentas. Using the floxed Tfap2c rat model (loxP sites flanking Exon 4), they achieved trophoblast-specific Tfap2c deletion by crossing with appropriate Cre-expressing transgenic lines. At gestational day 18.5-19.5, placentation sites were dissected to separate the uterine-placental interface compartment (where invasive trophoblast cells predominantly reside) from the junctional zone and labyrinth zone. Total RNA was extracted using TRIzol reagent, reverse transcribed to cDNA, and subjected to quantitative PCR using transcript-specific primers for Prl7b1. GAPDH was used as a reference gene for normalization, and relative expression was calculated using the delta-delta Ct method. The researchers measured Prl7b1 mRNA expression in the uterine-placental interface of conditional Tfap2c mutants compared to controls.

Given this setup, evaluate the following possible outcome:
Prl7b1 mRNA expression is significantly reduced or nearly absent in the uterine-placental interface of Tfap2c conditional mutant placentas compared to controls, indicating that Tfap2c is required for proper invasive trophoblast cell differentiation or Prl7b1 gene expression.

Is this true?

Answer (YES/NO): YES